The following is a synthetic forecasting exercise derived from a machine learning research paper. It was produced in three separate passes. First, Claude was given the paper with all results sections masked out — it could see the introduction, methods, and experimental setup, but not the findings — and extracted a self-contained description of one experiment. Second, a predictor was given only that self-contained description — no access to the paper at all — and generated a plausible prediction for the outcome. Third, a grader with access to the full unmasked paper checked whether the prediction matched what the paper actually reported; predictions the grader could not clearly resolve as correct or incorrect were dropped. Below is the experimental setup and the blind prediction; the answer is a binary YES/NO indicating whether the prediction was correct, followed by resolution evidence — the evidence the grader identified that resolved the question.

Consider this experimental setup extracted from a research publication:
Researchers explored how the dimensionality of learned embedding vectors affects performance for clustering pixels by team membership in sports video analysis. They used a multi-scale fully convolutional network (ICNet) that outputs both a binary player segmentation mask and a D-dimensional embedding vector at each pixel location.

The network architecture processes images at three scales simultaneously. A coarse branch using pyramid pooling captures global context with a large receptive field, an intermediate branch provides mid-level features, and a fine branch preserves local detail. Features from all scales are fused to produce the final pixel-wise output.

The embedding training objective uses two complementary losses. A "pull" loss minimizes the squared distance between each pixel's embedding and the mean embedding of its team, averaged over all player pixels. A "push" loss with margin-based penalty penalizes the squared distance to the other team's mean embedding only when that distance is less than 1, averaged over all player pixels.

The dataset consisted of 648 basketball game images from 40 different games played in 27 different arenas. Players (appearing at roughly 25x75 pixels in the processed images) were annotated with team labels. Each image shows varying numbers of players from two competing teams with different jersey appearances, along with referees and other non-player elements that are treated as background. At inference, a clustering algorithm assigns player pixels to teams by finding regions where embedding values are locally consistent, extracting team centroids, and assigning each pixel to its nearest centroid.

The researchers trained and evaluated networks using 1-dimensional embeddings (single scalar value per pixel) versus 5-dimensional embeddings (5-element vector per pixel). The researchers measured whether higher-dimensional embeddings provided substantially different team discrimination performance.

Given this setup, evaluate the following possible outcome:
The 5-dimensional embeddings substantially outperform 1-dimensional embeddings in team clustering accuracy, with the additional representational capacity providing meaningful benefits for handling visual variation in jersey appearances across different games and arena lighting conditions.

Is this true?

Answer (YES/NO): NO